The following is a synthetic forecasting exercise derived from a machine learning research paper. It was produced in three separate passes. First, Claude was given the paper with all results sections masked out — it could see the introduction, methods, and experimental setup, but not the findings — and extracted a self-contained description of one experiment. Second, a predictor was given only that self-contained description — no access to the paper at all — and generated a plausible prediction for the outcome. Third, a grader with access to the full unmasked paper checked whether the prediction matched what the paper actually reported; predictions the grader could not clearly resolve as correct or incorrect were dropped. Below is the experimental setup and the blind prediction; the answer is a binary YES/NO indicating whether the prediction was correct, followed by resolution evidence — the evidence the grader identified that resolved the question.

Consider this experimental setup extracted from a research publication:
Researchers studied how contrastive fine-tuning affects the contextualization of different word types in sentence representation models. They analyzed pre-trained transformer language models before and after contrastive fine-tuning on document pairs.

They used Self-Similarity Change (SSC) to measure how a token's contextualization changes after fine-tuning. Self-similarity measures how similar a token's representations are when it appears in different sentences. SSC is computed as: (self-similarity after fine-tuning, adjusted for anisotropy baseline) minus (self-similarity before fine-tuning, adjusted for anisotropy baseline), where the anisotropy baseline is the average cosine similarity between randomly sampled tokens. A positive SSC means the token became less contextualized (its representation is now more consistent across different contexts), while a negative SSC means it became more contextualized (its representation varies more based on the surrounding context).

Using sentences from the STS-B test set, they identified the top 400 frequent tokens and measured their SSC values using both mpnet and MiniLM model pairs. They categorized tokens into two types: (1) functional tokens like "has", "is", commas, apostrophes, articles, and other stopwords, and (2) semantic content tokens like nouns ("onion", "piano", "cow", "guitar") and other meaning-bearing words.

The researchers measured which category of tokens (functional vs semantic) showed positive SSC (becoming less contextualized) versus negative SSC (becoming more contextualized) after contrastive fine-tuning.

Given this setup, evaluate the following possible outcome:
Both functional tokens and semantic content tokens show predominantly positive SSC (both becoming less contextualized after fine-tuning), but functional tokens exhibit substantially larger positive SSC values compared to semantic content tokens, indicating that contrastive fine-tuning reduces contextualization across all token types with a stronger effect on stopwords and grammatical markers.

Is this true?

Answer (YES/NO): NO